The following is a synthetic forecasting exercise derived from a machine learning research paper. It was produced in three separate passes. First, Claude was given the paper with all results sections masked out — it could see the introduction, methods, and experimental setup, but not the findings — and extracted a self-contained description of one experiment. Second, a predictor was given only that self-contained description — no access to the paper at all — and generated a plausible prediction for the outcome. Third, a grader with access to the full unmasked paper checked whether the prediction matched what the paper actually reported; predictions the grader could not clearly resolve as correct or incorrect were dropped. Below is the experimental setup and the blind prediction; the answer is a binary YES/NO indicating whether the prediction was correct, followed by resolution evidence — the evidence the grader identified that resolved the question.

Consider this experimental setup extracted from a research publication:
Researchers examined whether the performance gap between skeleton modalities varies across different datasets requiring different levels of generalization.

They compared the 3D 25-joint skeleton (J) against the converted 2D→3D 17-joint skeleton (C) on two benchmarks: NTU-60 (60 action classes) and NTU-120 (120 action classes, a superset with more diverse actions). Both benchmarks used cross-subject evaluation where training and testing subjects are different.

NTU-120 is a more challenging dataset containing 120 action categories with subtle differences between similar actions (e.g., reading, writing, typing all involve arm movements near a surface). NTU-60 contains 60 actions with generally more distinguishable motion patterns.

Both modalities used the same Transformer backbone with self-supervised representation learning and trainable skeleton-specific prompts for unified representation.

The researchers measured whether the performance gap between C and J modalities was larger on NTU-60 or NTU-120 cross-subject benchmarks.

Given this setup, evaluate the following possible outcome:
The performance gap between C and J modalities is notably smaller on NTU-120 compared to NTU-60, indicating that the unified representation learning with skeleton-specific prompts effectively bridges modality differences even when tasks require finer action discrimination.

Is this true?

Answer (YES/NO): YES